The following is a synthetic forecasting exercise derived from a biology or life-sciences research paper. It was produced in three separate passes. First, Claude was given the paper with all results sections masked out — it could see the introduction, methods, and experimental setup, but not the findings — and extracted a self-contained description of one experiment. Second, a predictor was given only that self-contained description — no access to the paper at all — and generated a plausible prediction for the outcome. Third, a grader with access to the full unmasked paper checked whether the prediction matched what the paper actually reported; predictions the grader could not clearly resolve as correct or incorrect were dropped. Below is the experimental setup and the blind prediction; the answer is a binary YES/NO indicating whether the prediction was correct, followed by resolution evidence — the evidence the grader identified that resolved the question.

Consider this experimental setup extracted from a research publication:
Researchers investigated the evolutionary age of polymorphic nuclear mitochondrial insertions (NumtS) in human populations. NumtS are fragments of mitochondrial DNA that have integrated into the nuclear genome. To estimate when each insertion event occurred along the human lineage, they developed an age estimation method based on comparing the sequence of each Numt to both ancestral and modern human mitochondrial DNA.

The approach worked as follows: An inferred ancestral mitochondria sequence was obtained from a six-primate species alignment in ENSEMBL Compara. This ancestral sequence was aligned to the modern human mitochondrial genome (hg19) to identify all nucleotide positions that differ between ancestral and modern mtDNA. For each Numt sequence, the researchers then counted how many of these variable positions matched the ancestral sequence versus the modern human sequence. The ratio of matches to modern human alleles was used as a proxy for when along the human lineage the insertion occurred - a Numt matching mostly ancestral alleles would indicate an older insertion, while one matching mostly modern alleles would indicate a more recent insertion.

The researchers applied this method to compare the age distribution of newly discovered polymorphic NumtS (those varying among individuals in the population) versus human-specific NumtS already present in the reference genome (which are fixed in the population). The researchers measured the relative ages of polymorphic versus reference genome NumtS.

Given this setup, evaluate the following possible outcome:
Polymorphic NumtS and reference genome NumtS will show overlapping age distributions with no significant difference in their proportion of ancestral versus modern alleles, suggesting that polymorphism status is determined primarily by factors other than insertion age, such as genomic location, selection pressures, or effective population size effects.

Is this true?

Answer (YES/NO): NO